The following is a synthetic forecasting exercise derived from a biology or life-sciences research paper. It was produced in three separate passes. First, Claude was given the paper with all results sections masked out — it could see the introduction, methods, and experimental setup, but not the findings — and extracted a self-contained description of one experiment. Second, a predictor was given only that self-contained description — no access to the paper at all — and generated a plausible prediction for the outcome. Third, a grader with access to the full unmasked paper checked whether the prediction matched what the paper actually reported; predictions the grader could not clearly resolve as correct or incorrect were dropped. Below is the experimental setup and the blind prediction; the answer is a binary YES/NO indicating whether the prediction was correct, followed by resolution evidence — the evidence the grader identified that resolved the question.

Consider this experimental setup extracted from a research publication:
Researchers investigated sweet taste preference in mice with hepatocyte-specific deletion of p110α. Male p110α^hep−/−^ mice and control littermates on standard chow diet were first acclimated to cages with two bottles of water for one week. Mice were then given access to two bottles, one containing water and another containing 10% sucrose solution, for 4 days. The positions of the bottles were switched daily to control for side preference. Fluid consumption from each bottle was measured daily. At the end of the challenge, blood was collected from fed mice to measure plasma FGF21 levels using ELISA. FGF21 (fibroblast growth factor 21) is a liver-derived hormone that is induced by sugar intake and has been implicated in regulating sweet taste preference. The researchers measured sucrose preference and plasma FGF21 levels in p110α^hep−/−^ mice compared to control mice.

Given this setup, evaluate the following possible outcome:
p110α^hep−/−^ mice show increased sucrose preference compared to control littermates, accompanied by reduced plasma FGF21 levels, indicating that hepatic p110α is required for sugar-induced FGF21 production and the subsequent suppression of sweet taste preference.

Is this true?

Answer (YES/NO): NO